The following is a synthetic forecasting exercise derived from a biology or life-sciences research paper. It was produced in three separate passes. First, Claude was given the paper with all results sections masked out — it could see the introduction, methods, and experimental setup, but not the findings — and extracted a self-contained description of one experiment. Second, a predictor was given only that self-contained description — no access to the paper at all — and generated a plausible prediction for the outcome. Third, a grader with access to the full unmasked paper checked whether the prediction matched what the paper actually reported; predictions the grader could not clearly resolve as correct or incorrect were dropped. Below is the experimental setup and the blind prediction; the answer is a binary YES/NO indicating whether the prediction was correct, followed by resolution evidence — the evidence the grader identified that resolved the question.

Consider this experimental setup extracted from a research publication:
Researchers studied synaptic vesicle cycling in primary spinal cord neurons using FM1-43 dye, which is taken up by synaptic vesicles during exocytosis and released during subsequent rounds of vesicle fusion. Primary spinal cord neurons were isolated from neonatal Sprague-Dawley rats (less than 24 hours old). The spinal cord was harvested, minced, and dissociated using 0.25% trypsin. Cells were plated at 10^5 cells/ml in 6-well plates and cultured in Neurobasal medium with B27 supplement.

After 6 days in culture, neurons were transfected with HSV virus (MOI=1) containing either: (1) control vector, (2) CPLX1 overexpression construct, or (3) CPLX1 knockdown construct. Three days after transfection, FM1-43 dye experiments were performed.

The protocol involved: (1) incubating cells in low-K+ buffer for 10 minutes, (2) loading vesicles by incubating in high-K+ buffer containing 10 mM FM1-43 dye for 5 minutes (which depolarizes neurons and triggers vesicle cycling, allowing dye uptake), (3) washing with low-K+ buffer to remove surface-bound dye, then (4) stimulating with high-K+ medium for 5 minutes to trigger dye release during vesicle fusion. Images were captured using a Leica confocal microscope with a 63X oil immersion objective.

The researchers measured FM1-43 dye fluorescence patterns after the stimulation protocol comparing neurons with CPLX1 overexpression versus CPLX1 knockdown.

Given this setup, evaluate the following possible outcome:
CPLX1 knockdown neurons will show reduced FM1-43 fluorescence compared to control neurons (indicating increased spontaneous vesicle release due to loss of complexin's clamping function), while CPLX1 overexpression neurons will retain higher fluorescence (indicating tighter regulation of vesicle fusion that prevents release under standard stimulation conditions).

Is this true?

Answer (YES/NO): NO